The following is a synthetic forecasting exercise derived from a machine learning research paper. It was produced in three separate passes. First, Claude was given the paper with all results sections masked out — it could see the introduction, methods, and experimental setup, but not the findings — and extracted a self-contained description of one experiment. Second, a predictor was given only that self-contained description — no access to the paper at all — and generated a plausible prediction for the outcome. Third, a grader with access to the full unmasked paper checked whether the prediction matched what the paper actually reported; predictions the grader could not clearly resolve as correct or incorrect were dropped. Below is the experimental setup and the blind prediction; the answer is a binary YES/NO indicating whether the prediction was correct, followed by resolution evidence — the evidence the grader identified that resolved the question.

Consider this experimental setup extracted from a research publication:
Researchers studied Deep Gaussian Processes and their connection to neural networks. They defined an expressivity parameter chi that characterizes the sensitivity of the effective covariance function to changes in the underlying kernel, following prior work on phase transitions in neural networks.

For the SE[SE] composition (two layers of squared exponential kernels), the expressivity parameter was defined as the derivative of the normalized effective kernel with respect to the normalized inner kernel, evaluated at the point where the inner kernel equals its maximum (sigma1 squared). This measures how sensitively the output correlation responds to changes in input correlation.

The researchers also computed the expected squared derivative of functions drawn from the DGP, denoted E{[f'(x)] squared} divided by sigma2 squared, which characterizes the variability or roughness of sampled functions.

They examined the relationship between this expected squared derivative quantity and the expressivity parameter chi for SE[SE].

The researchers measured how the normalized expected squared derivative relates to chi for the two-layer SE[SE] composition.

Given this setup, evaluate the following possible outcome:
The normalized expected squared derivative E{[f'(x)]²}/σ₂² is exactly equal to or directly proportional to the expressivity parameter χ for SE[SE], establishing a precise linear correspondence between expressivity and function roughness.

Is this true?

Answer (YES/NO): YES